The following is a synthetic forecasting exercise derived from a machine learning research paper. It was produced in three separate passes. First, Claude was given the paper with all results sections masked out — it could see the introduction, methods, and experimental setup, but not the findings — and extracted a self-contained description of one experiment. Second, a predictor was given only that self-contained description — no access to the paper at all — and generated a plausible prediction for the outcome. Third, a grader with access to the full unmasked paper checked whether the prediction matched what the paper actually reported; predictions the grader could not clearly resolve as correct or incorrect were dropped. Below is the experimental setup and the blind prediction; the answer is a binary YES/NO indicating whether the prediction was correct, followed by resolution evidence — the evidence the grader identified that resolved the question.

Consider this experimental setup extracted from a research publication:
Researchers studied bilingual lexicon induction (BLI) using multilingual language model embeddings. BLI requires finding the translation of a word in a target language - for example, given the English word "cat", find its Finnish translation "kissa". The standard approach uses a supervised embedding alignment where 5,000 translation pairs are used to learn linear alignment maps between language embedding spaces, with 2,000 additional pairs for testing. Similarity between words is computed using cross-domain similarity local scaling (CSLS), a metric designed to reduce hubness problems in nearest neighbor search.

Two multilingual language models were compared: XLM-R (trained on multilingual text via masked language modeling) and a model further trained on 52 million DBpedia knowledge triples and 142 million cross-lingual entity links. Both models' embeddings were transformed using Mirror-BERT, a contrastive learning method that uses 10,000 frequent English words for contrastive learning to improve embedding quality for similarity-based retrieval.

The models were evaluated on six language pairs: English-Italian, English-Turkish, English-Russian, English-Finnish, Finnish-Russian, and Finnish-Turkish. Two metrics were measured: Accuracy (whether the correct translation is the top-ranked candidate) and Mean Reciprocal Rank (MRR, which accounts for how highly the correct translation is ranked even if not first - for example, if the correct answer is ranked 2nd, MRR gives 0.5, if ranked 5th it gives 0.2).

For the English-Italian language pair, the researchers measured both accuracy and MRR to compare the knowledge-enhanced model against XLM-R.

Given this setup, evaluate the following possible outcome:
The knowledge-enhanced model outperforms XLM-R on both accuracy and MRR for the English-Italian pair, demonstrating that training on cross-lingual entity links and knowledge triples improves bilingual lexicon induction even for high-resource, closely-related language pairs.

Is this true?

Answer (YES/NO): NO